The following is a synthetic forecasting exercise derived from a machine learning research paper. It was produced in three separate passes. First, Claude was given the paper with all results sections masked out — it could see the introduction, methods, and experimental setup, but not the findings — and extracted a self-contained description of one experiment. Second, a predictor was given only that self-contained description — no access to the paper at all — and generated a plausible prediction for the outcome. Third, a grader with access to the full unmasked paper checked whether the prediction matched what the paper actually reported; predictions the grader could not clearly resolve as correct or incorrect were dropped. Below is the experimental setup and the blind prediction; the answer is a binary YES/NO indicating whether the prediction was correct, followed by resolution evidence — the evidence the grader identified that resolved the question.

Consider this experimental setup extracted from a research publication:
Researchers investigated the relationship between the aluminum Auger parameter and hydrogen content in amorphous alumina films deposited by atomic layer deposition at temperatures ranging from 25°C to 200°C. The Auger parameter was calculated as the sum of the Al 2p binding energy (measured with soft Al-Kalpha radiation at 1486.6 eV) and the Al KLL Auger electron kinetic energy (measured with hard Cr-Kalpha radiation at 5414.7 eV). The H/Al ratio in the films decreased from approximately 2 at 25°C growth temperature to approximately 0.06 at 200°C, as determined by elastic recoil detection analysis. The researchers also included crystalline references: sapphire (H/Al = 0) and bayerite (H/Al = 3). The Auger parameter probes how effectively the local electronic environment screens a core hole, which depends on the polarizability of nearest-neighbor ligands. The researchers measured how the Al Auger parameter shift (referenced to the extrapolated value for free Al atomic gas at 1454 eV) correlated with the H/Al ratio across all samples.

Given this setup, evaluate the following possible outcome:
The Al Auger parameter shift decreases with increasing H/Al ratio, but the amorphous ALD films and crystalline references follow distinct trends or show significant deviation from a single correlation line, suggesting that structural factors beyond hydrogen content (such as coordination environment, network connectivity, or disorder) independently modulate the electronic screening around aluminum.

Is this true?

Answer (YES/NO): YES